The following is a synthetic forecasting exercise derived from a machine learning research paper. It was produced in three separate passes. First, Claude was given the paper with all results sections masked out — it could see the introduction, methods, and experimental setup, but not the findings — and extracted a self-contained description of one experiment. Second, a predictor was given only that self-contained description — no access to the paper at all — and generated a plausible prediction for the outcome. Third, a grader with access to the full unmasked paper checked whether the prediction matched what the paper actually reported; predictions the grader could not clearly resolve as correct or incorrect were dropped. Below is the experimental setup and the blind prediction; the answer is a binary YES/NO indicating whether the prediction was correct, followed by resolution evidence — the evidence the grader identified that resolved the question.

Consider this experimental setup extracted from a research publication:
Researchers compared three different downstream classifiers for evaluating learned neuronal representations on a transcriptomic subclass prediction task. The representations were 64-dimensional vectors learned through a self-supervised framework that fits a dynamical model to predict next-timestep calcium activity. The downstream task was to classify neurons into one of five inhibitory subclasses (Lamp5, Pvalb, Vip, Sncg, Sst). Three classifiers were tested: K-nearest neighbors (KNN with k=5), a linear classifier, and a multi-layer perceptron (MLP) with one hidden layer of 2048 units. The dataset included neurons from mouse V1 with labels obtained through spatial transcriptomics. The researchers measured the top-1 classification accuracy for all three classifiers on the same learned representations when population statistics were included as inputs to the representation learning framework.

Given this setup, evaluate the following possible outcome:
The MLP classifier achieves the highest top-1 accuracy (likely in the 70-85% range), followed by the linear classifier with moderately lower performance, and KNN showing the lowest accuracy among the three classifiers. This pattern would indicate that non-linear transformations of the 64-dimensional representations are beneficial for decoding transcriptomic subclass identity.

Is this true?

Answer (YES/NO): YES